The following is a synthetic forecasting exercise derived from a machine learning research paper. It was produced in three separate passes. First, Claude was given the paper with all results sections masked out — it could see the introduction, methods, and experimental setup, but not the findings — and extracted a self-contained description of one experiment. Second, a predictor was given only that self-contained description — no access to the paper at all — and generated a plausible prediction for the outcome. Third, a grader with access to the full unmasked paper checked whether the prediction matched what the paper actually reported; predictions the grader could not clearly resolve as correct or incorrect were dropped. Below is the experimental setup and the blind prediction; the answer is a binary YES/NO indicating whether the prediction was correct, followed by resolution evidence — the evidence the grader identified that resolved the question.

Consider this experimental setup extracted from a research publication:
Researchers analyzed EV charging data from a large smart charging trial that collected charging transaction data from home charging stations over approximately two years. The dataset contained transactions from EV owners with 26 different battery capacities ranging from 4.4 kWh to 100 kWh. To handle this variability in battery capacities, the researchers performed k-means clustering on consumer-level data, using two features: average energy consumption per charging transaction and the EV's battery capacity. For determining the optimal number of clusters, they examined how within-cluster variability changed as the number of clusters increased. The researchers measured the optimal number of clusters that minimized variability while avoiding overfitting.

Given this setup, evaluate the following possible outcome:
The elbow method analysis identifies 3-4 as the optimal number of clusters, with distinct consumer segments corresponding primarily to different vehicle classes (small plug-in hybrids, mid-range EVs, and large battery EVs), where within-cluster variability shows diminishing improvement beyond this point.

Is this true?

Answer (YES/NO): NO